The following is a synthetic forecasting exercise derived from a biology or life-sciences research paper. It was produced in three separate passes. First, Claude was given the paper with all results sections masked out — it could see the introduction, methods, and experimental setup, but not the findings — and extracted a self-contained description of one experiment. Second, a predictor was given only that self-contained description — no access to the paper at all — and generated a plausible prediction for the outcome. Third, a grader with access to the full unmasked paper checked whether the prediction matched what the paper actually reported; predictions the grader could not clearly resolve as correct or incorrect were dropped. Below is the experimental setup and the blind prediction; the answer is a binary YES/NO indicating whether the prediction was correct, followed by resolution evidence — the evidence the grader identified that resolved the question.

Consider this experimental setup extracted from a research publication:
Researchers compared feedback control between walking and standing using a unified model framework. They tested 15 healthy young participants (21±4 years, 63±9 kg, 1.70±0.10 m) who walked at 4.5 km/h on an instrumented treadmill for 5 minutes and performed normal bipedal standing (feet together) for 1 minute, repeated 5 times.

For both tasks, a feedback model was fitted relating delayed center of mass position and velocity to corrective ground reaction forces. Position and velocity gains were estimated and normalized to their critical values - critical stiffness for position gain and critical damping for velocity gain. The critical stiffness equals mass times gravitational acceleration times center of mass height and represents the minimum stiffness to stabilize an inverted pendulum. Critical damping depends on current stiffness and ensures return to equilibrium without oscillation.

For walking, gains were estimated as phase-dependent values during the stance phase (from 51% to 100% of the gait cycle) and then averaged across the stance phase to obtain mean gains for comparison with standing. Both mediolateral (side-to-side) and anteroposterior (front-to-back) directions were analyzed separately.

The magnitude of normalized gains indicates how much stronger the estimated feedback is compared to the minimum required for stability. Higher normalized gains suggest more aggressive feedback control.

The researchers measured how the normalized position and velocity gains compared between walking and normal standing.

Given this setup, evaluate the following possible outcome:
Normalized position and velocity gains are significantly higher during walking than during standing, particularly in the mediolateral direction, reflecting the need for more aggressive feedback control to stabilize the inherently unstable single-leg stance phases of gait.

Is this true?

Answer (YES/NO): NO